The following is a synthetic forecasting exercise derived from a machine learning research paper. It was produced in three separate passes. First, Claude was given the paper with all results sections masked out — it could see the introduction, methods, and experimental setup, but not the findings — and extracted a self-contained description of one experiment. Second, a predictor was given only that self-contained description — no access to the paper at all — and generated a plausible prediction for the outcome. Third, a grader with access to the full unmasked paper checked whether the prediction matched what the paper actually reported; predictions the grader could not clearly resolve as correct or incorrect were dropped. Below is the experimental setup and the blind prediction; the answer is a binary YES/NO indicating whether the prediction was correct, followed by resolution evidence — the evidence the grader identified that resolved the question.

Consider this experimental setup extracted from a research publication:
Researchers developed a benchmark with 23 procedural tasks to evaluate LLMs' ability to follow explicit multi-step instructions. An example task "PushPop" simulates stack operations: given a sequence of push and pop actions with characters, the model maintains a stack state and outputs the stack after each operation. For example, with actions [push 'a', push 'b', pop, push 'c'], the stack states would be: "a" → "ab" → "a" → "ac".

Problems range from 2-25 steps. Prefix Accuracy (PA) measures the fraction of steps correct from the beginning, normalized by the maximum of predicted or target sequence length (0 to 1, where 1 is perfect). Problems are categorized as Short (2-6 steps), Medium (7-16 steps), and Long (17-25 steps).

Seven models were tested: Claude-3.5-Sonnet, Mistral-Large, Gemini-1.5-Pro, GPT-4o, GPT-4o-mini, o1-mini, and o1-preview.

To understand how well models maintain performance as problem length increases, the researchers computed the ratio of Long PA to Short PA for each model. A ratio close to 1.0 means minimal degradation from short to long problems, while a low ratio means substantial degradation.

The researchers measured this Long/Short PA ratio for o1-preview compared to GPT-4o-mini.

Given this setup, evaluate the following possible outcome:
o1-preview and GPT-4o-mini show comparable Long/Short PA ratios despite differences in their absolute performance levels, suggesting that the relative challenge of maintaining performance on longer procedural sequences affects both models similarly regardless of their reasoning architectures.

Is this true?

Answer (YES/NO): NO